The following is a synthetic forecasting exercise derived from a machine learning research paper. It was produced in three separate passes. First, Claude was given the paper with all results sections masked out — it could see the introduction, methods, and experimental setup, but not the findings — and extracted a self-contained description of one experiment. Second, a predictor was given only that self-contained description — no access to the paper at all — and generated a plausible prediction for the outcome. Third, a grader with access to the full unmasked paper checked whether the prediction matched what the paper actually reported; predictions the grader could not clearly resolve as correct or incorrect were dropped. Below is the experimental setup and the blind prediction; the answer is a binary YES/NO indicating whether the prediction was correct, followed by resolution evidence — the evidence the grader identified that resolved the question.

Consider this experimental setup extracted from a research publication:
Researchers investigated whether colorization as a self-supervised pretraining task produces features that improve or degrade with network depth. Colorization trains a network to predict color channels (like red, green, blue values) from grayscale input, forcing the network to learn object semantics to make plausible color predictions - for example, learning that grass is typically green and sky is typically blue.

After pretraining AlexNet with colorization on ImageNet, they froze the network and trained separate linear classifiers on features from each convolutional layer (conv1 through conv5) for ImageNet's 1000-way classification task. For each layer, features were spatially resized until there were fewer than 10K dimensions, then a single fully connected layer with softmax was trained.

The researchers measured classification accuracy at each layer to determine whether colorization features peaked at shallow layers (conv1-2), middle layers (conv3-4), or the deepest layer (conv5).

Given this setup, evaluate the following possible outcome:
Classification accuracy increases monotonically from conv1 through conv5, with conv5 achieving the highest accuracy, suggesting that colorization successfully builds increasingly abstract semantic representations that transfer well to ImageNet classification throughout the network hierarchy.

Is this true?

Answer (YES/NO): NO